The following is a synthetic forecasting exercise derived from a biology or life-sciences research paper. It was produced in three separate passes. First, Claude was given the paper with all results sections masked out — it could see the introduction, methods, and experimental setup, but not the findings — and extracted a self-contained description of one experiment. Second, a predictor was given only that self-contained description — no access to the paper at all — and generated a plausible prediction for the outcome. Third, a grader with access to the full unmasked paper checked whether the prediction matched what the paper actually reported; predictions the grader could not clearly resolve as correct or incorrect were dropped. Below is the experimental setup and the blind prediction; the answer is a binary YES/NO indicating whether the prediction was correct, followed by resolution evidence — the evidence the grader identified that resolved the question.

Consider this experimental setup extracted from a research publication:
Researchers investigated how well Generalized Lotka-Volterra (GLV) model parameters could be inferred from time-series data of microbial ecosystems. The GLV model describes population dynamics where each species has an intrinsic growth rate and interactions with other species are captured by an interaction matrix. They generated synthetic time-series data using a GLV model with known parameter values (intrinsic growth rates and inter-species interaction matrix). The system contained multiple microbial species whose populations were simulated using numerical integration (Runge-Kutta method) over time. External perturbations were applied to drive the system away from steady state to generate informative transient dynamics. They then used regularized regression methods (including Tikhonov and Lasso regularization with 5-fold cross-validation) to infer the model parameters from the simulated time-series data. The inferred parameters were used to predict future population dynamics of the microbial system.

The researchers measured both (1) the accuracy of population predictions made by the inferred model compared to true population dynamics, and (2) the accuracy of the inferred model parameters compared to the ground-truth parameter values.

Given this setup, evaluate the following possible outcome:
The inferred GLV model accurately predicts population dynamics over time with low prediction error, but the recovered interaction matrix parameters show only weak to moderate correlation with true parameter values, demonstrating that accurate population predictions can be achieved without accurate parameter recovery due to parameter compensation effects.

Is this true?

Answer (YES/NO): NO